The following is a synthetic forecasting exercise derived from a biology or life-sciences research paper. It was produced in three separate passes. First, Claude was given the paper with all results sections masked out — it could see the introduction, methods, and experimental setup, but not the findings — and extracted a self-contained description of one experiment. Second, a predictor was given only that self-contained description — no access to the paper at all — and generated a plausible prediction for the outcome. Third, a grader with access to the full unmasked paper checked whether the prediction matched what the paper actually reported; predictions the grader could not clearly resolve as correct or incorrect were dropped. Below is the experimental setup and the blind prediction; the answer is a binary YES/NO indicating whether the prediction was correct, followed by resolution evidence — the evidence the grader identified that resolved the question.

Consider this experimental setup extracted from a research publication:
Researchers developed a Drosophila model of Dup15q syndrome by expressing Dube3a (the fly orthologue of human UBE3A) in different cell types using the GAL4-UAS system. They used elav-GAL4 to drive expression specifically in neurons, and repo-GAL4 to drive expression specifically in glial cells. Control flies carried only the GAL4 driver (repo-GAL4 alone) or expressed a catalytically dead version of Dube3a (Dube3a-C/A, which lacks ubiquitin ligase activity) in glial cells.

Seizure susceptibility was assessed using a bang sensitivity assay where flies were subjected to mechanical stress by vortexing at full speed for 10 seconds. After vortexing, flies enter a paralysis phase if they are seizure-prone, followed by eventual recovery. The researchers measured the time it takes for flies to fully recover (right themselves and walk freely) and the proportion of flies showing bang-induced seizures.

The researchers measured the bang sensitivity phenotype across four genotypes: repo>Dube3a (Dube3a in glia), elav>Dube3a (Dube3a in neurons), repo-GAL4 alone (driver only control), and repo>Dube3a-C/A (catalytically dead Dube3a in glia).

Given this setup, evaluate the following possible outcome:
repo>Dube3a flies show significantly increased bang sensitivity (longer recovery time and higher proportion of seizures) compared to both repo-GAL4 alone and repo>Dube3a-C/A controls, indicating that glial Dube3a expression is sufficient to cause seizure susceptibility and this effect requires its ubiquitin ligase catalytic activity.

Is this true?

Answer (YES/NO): YES